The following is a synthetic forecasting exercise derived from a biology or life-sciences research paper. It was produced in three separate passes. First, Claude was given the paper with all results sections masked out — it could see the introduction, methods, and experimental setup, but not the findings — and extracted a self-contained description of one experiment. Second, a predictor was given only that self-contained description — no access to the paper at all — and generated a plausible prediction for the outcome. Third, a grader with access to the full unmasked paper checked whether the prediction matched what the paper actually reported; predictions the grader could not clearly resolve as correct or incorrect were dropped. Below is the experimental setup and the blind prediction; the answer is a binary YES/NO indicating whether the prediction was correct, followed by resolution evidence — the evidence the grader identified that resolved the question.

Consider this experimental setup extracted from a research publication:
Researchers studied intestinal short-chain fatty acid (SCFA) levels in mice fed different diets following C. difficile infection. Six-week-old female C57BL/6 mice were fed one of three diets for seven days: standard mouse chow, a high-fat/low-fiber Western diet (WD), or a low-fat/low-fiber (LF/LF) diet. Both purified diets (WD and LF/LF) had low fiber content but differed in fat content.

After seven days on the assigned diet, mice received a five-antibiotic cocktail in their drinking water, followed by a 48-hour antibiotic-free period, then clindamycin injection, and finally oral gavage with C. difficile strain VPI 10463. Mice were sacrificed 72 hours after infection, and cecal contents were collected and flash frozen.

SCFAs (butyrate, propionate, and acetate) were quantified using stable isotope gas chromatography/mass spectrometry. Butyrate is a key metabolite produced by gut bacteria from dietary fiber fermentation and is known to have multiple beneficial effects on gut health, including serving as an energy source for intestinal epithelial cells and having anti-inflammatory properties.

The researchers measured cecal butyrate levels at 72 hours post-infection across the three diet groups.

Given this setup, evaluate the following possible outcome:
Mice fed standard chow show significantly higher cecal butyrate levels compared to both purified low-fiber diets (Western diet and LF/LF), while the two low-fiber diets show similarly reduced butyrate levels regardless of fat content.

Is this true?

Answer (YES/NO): YES